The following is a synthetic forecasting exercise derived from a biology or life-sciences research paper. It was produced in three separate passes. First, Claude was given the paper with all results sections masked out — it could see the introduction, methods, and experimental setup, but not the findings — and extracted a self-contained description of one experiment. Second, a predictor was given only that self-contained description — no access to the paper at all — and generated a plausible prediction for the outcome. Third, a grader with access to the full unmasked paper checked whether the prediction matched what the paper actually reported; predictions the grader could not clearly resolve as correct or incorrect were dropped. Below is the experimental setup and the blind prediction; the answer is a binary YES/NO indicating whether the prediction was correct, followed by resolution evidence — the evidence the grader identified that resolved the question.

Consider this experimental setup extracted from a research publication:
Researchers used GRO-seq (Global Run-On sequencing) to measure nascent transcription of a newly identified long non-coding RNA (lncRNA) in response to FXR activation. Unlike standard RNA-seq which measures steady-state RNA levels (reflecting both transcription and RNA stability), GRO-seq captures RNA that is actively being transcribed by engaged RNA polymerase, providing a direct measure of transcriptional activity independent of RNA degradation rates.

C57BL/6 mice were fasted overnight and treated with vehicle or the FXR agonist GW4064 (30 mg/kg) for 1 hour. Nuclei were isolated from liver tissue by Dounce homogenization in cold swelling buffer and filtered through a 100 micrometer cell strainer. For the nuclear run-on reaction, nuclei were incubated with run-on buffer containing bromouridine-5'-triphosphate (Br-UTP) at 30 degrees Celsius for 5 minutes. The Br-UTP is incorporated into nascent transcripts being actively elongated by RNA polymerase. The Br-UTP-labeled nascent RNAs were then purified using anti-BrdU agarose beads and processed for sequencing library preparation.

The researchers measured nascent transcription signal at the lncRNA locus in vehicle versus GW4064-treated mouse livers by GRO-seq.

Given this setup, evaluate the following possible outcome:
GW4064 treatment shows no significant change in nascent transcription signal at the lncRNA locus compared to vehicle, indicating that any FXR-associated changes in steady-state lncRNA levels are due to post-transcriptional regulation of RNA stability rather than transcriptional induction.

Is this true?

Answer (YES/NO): NO